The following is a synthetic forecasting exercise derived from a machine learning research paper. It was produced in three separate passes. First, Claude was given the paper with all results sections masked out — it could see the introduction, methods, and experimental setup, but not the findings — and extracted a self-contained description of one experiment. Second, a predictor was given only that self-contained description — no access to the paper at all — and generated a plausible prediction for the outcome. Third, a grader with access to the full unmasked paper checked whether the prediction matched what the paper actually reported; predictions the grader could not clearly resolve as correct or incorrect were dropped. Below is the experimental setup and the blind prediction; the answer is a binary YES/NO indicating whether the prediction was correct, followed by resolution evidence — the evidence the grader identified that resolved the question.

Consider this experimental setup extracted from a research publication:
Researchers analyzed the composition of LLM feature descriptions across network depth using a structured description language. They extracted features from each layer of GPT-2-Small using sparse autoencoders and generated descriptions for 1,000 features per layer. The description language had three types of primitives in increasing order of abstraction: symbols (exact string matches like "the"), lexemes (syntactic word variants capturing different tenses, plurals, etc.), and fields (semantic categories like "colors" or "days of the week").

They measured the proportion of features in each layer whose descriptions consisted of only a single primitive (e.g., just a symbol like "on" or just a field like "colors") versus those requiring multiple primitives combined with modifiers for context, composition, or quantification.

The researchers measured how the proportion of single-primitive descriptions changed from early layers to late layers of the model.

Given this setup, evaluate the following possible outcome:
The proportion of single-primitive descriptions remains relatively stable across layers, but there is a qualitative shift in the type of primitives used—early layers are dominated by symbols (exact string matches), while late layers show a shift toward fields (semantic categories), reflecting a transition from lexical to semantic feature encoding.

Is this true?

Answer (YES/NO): NO